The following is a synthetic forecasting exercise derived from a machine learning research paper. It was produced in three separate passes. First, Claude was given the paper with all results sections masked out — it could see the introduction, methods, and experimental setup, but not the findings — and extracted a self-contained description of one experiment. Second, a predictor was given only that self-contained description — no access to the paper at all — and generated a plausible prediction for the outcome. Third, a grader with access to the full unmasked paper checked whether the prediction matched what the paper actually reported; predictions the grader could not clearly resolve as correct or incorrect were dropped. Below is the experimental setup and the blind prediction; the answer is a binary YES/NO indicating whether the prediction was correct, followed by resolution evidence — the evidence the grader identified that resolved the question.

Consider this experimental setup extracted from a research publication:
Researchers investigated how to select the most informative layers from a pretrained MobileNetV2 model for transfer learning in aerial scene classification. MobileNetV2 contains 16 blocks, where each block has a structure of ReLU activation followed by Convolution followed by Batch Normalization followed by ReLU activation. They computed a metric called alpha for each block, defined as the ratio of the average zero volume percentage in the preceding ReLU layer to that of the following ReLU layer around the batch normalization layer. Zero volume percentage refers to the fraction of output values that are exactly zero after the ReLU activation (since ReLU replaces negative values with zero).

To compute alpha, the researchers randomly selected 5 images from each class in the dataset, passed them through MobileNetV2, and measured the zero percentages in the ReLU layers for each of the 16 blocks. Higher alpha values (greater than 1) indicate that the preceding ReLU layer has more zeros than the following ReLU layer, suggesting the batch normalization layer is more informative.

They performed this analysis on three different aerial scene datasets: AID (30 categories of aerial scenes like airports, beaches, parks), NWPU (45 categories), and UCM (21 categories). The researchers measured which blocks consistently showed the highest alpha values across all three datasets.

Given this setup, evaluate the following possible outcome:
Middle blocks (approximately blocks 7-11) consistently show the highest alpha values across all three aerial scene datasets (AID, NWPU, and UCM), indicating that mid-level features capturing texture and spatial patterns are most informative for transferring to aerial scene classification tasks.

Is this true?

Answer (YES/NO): NO